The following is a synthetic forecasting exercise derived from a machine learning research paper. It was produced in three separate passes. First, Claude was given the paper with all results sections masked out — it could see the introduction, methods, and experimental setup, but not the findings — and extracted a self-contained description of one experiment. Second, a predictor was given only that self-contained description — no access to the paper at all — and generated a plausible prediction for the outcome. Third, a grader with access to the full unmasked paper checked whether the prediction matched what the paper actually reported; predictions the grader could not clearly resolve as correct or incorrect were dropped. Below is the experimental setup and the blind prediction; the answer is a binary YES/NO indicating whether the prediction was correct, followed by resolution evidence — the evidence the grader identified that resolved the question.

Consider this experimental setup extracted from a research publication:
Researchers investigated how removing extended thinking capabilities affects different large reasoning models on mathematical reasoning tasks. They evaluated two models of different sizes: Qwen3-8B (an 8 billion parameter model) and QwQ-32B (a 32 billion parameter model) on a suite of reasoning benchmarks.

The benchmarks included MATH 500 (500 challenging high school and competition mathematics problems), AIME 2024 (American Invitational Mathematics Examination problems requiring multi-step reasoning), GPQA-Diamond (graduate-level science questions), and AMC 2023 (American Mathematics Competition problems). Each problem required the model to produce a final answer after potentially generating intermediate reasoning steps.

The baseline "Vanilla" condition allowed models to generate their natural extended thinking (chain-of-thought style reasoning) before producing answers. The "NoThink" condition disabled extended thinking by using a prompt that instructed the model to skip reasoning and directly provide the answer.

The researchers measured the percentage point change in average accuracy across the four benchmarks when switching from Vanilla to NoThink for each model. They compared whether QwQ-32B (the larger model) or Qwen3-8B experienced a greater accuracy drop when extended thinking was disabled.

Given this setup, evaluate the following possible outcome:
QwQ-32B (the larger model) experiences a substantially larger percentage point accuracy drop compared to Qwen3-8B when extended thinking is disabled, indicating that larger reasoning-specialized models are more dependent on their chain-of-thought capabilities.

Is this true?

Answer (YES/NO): NO